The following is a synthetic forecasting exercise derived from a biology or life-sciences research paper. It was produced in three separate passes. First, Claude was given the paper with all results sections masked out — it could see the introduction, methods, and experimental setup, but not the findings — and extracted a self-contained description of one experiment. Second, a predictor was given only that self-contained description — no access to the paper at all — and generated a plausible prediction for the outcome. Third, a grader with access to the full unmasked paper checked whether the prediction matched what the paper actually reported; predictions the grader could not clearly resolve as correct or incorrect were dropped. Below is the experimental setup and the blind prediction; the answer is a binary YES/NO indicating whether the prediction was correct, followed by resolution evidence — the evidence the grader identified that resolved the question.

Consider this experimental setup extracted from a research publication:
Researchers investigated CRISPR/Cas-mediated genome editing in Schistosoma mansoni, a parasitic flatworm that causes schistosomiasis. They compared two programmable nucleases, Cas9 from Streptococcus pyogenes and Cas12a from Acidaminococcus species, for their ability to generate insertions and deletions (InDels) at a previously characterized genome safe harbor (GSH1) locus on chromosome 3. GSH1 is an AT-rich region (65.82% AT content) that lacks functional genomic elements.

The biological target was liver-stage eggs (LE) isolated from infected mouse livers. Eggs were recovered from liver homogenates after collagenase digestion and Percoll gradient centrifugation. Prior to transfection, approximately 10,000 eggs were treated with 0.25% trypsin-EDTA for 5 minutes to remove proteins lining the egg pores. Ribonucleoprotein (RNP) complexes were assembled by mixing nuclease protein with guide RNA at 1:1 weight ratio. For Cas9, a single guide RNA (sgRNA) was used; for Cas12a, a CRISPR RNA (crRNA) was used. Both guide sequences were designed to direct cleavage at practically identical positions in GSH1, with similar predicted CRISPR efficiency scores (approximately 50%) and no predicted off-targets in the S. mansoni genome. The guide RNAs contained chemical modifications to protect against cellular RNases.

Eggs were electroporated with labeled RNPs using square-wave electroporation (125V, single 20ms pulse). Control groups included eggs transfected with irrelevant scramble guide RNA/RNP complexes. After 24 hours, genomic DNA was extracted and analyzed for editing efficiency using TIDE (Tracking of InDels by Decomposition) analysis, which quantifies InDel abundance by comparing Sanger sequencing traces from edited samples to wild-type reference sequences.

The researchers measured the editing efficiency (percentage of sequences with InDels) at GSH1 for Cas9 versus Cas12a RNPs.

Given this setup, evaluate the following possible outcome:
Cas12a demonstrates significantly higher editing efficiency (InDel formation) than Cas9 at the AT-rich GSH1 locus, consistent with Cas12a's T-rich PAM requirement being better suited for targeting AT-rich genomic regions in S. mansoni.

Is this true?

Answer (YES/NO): YES